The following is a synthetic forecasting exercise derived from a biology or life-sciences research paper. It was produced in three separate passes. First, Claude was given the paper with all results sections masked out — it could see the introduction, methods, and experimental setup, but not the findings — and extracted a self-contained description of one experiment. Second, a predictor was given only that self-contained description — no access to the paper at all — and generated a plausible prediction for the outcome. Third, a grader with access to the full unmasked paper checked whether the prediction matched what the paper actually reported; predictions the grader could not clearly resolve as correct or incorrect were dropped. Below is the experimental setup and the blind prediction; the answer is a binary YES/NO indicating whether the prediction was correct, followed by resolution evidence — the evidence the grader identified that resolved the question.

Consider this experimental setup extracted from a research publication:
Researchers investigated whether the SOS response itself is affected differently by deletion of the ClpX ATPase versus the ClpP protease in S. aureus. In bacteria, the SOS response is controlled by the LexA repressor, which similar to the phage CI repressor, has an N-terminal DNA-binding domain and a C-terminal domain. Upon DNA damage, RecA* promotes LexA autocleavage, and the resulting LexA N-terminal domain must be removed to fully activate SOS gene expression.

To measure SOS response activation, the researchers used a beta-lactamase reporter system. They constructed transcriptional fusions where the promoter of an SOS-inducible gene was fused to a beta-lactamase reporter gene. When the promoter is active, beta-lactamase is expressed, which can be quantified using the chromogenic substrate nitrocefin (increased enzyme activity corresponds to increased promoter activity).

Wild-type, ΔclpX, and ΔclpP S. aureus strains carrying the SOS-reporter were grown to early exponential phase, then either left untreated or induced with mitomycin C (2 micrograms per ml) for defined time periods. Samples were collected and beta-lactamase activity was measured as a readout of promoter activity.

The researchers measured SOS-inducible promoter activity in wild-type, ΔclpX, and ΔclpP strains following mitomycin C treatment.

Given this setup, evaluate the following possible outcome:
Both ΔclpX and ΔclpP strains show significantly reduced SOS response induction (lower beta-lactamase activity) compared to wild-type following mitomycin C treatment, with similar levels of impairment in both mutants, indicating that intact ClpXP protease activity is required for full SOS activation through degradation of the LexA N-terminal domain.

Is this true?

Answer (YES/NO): NO